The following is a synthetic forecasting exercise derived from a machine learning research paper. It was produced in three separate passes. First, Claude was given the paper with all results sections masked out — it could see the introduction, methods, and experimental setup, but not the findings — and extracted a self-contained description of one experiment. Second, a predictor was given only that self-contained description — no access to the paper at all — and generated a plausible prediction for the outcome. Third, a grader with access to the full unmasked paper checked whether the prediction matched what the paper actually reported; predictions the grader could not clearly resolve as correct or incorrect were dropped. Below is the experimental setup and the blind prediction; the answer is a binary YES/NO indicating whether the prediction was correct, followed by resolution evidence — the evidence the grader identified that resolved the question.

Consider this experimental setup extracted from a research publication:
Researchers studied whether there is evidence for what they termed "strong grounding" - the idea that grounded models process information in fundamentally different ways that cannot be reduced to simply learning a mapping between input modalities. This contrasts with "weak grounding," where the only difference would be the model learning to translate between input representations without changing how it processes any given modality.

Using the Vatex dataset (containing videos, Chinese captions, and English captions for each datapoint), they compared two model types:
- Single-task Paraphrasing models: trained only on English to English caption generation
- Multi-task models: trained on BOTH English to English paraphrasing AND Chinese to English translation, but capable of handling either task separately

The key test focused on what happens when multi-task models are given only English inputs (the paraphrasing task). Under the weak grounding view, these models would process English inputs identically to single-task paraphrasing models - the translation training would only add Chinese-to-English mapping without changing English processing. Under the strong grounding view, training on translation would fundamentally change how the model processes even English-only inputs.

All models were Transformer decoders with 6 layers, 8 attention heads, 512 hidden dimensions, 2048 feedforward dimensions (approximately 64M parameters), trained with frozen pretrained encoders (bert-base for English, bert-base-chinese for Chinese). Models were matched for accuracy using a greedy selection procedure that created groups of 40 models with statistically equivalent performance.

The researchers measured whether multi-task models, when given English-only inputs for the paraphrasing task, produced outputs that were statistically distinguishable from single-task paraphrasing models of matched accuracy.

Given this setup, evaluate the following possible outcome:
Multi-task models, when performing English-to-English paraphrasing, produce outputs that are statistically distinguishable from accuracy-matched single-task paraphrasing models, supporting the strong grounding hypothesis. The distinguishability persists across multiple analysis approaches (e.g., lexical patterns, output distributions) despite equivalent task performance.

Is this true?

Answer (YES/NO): YES